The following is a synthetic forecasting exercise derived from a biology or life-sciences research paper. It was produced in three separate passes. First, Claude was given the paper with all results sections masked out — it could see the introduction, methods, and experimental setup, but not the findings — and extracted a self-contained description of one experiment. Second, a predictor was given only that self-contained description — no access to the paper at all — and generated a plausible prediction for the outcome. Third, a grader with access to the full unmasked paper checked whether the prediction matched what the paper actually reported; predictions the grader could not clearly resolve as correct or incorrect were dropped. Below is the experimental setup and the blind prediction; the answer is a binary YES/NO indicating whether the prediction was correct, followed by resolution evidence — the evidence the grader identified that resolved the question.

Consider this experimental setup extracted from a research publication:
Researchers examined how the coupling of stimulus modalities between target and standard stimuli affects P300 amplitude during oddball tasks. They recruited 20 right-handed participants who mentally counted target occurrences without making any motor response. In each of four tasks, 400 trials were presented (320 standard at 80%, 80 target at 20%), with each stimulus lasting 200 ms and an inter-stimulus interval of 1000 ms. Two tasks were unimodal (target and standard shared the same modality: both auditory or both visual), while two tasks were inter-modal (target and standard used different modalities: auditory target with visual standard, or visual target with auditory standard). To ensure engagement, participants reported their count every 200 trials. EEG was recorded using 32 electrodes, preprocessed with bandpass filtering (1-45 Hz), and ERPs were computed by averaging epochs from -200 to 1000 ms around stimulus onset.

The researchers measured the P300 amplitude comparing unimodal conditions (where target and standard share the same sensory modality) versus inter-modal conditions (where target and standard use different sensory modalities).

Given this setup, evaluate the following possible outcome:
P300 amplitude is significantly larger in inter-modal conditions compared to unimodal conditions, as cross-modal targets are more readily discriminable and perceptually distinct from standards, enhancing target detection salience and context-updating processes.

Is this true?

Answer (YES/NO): YES